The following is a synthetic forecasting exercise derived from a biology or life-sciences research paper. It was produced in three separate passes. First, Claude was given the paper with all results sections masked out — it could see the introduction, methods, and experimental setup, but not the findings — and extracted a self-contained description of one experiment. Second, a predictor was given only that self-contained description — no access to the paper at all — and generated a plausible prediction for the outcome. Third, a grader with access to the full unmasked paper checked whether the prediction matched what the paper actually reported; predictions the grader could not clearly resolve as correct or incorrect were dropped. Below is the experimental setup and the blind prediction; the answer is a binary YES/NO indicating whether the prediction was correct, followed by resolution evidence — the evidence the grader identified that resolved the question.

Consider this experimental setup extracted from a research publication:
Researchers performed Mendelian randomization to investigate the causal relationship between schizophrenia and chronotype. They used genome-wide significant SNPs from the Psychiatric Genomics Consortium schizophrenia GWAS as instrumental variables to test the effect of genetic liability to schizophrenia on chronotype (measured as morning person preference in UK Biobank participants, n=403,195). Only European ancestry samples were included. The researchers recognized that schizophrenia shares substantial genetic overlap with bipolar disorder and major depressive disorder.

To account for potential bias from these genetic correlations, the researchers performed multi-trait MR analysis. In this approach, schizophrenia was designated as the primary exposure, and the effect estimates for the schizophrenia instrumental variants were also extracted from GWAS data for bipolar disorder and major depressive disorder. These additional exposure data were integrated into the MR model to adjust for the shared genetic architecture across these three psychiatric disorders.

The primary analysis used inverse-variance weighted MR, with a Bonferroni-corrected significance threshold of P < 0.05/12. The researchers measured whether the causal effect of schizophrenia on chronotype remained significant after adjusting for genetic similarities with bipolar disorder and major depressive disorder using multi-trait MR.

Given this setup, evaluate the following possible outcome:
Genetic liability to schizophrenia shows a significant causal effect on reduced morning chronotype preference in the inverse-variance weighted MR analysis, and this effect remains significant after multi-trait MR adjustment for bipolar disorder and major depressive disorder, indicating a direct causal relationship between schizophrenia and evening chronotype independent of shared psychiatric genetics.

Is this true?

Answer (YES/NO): YES